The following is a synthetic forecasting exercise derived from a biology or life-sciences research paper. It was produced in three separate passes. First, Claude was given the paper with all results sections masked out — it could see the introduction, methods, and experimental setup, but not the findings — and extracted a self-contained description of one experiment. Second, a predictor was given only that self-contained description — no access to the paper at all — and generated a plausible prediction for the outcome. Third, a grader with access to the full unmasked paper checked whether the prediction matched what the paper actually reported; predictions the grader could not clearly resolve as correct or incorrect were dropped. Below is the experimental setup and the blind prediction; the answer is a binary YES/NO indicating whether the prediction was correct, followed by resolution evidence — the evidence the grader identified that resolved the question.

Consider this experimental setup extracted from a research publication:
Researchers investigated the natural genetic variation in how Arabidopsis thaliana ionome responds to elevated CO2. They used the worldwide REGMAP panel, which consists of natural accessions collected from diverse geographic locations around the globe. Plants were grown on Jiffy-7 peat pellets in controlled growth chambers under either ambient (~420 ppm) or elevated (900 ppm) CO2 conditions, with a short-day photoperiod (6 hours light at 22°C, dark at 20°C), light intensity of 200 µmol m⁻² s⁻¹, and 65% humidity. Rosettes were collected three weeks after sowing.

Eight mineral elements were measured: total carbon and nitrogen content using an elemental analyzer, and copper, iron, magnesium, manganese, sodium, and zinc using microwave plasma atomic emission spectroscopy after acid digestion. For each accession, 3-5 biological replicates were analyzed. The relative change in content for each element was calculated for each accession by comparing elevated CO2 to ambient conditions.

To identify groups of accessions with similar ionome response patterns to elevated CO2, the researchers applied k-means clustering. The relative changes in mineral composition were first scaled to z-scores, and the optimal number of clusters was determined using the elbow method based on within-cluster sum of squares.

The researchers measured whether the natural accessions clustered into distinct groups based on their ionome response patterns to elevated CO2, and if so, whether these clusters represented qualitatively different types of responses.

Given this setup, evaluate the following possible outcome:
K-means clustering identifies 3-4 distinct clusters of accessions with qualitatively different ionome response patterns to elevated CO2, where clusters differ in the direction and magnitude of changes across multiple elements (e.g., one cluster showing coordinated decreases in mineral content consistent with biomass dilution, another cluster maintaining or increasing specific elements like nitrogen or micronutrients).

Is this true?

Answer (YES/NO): YES